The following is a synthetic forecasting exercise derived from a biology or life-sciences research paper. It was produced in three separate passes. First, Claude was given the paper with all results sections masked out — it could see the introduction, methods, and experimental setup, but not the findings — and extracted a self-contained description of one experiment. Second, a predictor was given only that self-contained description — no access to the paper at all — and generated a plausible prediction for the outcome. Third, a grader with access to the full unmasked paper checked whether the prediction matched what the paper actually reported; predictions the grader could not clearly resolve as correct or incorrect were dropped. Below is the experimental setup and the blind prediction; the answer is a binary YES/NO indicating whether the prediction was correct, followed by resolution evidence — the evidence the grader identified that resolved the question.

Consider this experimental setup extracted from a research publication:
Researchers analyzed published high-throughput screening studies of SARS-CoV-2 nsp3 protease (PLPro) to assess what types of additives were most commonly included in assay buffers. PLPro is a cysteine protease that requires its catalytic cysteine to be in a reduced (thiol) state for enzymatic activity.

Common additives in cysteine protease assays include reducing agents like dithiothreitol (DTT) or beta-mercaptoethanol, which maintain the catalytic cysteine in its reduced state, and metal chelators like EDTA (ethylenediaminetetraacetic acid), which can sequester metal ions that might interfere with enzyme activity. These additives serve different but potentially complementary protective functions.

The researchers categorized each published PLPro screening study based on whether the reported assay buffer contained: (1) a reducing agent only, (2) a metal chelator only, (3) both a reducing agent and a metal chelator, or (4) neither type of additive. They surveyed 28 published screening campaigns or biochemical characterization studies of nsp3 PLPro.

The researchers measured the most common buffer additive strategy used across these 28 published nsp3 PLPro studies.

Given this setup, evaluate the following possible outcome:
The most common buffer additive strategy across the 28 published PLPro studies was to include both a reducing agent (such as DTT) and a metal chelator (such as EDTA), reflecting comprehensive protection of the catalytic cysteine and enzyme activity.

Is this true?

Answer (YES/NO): NO